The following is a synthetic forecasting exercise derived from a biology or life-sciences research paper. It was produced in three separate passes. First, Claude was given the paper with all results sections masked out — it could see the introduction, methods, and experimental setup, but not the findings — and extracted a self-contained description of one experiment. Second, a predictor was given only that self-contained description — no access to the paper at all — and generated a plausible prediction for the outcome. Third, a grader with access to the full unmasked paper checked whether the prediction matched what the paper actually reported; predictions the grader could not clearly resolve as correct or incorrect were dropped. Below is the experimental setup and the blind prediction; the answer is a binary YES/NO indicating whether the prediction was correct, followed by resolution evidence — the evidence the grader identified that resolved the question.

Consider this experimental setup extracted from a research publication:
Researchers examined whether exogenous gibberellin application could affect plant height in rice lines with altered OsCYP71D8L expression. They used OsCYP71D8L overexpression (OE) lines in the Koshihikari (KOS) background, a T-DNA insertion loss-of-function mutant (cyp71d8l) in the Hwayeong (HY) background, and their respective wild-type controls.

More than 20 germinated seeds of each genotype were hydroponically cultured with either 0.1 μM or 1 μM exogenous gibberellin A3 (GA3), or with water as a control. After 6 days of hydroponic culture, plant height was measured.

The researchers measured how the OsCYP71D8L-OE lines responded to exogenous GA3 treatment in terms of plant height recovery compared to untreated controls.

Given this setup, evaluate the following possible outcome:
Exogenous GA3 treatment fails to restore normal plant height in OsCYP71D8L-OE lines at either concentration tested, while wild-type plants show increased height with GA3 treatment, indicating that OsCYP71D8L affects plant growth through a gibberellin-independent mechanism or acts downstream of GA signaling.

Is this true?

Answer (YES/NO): NO